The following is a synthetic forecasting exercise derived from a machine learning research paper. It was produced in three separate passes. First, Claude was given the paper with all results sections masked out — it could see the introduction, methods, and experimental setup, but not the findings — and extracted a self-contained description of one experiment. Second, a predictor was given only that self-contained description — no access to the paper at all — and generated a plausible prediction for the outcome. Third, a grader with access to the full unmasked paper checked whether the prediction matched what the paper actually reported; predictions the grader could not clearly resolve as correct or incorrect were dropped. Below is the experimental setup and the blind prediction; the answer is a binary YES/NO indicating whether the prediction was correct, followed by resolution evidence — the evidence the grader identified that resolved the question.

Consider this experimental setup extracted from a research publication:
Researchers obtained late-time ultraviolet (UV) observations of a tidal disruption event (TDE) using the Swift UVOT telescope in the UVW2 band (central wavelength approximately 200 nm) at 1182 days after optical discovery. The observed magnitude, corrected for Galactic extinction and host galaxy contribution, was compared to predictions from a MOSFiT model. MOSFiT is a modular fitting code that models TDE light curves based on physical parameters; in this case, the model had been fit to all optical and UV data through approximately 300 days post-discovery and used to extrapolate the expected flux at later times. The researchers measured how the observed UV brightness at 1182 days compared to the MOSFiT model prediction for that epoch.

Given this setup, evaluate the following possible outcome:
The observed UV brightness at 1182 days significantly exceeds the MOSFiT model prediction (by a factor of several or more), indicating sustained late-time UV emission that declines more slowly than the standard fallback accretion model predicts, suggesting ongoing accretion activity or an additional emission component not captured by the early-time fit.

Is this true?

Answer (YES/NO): YES